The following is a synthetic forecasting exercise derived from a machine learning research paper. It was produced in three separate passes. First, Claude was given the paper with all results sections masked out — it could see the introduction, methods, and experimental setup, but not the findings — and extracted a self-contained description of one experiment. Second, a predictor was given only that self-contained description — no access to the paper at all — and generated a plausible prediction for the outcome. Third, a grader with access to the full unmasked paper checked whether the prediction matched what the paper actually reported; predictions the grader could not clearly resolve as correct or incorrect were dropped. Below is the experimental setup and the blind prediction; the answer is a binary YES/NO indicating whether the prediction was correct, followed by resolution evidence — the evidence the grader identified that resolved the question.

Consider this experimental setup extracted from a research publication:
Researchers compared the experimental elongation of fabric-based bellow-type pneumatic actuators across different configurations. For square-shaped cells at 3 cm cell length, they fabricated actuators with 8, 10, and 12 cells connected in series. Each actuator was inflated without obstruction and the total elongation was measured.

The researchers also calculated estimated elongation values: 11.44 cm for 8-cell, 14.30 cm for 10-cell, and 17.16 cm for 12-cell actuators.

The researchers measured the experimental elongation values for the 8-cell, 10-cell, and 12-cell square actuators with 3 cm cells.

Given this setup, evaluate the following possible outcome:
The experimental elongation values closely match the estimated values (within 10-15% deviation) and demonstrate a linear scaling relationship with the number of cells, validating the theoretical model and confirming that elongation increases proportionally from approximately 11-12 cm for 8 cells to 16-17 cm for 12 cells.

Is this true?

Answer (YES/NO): NO